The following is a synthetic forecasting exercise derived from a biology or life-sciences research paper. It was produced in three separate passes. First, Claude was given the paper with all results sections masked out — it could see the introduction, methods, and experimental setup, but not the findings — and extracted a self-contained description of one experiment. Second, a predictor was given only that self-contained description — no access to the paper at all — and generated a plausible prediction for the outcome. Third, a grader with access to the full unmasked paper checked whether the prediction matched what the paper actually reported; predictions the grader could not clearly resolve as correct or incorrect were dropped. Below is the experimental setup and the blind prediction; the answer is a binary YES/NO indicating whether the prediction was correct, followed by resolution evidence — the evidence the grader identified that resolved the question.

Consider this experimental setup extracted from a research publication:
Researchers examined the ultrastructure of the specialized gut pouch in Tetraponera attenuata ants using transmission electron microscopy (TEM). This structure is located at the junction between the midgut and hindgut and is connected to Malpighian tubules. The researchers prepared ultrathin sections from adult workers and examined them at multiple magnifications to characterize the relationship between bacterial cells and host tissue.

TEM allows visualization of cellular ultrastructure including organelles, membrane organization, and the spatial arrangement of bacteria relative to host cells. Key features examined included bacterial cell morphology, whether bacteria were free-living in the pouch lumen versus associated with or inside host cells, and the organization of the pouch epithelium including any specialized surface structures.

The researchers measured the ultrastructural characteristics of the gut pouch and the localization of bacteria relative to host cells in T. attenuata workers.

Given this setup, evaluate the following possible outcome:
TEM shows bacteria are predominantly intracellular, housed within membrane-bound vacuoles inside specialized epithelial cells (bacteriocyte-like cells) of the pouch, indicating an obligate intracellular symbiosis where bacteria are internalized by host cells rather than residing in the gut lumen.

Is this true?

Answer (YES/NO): NO